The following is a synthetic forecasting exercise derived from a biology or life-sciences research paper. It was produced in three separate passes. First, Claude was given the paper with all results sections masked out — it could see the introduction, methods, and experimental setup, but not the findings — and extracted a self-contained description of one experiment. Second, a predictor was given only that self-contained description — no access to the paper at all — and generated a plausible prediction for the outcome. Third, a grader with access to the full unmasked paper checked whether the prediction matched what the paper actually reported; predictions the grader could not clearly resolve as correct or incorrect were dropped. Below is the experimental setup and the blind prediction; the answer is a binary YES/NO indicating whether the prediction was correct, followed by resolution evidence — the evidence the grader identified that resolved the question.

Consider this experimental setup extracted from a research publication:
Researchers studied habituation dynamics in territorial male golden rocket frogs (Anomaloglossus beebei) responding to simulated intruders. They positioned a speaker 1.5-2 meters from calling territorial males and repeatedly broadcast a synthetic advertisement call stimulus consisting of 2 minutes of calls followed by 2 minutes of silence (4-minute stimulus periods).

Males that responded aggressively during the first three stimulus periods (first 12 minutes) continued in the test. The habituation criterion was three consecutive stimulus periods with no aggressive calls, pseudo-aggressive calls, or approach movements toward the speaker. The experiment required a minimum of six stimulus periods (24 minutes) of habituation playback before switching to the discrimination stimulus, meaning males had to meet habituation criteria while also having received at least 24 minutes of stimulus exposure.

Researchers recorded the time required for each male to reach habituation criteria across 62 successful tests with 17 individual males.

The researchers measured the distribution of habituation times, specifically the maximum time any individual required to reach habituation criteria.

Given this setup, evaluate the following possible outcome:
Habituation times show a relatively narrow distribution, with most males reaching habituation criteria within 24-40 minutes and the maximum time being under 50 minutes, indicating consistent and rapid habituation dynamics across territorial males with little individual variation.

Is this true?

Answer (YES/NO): NO